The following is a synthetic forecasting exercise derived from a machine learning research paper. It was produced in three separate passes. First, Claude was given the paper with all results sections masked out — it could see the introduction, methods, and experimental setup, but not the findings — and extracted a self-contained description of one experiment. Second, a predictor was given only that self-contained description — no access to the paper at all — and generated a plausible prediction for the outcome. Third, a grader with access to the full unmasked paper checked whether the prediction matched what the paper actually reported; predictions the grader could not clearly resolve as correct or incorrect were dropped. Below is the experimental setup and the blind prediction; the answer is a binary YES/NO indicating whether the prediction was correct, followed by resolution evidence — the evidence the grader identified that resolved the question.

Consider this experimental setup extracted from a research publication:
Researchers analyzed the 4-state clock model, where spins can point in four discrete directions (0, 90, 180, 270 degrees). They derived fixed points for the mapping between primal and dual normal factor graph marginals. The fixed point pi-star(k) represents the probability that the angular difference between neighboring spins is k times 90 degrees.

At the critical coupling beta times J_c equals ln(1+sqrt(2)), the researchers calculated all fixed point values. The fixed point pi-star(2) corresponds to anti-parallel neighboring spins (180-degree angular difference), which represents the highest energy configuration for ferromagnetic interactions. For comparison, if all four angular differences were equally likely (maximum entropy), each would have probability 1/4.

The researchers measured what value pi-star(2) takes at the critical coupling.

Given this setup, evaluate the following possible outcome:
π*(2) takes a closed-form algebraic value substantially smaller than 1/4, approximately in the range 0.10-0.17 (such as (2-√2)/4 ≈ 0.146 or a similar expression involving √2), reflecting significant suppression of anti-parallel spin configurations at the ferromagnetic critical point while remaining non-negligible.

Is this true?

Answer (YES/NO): NO